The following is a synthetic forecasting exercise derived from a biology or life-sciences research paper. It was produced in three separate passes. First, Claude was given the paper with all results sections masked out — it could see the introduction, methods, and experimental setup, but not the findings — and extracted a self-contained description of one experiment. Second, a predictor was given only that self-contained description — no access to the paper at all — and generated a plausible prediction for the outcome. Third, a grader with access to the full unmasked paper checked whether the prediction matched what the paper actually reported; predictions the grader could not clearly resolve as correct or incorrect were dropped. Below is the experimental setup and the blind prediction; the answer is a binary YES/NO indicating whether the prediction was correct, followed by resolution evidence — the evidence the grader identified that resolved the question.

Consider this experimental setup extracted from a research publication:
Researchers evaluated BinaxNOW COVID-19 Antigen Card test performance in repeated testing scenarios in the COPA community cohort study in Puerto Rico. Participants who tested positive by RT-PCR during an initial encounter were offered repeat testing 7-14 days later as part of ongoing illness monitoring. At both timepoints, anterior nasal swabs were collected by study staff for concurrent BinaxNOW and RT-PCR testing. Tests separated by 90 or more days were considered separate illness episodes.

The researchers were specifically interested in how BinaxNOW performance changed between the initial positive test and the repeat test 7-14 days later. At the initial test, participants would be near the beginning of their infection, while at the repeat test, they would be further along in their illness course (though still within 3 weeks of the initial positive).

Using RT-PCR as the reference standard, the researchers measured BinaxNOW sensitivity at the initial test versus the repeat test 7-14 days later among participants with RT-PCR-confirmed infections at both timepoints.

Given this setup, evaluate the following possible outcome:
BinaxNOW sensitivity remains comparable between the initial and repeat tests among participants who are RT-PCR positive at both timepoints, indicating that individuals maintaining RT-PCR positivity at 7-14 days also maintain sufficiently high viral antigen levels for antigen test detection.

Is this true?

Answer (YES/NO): NO